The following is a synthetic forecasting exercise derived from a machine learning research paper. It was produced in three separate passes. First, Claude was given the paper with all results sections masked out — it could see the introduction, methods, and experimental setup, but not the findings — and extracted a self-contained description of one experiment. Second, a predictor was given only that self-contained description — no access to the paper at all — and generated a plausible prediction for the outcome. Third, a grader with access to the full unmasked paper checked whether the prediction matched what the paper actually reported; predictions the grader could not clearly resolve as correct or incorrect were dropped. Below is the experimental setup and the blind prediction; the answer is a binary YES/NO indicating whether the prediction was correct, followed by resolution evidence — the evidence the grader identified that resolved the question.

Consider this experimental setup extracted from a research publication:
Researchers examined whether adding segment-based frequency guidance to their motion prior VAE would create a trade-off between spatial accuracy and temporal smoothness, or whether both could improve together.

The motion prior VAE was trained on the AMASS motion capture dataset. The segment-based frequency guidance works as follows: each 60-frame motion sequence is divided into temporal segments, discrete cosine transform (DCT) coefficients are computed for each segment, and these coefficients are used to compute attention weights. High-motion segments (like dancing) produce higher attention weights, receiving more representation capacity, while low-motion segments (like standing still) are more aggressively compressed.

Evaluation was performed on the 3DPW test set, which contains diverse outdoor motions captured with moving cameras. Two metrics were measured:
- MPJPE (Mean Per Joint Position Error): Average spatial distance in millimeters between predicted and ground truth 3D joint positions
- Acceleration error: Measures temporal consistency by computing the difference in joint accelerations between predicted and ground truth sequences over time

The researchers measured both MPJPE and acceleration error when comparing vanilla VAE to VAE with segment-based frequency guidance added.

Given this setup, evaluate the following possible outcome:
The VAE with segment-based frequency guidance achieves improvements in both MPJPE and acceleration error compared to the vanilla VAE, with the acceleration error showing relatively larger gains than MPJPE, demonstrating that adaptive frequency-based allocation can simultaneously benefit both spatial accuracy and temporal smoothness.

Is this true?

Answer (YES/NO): NO